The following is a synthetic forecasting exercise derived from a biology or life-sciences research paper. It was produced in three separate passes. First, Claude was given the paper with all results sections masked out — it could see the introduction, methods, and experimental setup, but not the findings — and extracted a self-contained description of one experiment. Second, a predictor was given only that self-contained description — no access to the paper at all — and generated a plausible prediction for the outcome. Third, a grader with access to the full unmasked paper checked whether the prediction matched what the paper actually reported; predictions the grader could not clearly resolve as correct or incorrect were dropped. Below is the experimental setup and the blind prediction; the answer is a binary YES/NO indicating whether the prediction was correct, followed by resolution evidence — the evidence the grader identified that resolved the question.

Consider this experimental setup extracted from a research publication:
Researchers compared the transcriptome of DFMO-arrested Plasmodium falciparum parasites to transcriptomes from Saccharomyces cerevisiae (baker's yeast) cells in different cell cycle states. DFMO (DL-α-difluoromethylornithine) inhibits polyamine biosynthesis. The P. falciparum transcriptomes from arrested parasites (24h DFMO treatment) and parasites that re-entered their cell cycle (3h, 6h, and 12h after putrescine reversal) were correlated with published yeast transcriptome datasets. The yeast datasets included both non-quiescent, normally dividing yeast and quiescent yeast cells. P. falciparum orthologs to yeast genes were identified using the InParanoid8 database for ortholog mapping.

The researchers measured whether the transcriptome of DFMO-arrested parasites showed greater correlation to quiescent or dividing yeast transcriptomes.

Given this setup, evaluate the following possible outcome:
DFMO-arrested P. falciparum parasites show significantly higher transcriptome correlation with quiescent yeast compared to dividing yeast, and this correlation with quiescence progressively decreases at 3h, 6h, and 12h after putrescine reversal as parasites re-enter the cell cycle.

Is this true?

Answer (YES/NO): NO